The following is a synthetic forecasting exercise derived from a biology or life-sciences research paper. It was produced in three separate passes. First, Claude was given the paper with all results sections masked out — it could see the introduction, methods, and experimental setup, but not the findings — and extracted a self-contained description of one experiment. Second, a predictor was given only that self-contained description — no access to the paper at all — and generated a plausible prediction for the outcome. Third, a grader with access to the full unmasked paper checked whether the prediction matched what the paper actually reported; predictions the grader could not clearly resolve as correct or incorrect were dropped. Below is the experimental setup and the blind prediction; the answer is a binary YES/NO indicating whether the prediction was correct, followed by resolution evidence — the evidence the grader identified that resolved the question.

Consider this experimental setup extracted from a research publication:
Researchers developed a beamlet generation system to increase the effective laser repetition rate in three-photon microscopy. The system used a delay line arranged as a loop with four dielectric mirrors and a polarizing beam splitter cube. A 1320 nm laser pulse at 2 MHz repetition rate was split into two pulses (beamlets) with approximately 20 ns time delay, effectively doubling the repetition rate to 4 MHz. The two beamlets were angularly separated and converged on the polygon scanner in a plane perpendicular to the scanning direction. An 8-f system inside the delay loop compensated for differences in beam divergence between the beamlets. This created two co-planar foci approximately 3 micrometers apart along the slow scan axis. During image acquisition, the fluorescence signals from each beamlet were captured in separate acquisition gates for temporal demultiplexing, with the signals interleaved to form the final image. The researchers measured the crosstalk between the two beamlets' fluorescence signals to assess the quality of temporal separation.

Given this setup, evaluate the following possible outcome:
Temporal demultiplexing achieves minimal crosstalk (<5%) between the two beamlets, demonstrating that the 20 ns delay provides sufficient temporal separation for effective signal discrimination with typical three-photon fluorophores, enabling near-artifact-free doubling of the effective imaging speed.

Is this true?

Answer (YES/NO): NO